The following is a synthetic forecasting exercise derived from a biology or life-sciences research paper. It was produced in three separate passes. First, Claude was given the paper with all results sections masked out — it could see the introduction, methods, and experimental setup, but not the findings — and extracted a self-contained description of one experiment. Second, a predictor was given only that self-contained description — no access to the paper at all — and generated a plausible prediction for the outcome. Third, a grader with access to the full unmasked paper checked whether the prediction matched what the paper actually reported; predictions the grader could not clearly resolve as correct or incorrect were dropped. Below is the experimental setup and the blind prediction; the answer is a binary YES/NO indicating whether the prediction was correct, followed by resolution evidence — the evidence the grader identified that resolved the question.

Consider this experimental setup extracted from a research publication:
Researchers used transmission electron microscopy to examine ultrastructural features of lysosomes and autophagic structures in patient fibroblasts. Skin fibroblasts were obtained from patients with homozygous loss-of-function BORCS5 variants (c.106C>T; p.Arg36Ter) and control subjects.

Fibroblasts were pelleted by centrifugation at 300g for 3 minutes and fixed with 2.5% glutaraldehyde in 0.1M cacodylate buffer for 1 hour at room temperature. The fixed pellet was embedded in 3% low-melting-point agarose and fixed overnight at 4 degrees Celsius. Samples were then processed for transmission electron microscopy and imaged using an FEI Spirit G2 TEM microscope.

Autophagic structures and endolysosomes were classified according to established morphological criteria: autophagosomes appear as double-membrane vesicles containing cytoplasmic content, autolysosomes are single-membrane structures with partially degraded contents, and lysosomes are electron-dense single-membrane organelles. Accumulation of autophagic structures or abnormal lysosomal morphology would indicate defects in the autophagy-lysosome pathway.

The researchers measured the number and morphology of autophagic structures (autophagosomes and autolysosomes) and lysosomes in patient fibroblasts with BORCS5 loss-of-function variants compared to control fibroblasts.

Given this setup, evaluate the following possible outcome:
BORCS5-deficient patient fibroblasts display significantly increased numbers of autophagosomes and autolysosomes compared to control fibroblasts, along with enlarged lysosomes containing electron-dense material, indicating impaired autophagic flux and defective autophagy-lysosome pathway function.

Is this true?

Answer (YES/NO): NO